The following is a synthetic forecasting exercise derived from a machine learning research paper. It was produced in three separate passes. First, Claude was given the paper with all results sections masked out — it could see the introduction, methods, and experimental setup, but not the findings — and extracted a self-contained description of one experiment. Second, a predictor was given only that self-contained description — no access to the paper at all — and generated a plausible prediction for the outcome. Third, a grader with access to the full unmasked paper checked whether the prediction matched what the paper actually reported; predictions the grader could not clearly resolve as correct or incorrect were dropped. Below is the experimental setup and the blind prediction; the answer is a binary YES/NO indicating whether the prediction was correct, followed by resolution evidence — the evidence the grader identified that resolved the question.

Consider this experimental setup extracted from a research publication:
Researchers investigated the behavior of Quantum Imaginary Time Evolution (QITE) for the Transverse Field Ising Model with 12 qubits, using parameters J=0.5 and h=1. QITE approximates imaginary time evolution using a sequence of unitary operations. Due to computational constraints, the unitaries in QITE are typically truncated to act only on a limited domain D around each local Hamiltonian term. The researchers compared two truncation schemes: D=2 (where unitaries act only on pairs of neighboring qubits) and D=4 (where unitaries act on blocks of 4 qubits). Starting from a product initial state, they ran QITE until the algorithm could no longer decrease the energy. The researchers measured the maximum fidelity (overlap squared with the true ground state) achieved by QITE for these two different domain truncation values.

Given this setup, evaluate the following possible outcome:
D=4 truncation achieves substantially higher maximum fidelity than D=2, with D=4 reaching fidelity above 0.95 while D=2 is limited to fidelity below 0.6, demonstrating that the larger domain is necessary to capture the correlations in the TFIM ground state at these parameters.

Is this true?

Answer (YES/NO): NO